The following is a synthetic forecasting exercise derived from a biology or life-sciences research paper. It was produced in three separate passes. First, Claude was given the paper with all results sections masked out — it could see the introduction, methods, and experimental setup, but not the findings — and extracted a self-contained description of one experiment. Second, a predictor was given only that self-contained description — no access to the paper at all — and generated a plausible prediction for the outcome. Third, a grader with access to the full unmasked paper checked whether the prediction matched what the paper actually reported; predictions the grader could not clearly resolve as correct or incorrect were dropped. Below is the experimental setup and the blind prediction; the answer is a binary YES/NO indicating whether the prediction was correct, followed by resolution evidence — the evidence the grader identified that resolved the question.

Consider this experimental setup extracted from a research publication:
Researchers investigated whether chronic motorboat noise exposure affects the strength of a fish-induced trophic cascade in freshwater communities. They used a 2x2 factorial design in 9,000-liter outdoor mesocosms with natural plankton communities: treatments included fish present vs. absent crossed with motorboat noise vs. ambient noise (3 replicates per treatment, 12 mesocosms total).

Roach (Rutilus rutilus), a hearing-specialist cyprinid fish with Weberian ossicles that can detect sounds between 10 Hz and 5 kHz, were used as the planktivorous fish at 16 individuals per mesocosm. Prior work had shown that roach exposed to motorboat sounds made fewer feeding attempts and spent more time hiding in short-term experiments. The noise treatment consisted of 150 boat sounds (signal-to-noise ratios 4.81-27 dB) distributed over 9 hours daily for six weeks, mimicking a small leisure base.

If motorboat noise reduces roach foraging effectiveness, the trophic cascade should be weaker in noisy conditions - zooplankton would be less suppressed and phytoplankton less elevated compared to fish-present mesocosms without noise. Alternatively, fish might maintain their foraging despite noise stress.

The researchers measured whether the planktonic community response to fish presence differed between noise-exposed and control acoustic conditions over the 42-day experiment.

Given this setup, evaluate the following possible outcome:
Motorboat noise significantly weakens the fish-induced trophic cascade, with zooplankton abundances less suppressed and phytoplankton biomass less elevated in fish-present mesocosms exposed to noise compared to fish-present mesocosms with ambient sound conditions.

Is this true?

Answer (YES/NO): NO